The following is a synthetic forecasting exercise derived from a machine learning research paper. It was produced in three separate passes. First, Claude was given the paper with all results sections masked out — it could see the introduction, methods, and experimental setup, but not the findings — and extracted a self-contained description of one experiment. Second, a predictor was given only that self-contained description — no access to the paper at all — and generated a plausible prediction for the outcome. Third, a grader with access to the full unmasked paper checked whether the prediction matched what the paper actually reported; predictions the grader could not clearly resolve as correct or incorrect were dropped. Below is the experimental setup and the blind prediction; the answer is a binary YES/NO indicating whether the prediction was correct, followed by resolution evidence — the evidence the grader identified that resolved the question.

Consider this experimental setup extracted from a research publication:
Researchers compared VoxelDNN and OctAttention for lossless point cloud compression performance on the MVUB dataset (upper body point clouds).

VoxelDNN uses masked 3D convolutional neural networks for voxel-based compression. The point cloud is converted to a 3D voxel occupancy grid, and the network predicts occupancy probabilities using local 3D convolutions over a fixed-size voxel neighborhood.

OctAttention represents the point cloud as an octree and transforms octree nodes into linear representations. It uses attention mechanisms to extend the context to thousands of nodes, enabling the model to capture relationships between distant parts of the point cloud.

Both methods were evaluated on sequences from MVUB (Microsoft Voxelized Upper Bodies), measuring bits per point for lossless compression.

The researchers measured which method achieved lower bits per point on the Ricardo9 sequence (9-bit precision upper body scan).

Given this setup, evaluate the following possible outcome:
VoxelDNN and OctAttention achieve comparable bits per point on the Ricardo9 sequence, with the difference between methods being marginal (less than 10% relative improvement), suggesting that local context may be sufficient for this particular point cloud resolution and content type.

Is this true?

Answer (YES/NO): YES